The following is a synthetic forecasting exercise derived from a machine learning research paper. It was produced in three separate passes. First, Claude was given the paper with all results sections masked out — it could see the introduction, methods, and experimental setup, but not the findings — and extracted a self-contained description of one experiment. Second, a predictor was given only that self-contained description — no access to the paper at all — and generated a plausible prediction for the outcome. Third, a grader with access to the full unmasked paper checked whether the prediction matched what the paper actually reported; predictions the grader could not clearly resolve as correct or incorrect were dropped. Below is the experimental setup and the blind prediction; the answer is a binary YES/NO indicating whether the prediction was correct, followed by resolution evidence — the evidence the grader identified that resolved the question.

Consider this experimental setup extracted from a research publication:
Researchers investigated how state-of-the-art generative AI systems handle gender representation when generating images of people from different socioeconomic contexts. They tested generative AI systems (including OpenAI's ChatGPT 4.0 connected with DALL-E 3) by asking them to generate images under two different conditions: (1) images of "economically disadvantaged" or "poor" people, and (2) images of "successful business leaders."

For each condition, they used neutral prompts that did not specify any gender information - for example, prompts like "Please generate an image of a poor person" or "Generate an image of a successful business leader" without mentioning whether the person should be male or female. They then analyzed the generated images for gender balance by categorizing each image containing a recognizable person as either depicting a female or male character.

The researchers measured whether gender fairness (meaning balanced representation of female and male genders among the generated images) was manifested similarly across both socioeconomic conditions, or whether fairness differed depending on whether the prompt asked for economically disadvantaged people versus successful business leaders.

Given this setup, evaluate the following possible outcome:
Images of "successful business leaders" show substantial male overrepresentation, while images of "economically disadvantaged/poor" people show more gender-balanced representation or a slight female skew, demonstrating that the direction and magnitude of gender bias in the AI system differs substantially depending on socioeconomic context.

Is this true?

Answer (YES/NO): NO